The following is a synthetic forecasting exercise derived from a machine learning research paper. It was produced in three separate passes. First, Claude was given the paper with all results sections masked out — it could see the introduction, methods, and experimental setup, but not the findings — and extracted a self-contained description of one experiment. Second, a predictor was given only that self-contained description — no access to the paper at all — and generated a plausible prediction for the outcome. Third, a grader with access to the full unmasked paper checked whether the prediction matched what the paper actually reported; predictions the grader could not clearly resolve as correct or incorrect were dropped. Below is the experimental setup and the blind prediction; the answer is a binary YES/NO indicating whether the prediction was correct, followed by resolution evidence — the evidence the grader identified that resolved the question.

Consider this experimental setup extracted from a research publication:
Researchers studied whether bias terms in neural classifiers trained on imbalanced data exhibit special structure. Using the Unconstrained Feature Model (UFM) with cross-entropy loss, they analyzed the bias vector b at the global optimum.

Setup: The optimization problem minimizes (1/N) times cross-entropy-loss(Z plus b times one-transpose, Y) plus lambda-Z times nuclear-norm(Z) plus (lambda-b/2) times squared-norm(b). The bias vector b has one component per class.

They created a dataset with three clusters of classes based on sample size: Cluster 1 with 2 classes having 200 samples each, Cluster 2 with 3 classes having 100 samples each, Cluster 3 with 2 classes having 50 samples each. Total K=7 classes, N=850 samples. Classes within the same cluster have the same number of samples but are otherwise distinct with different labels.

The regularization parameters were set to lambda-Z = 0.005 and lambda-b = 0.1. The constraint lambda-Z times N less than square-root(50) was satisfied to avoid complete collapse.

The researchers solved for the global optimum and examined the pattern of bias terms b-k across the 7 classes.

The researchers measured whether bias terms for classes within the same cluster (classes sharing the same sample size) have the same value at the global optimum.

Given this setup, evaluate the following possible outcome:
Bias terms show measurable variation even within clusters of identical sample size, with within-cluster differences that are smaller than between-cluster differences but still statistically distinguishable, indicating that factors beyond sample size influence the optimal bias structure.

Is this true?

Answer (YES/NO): NO